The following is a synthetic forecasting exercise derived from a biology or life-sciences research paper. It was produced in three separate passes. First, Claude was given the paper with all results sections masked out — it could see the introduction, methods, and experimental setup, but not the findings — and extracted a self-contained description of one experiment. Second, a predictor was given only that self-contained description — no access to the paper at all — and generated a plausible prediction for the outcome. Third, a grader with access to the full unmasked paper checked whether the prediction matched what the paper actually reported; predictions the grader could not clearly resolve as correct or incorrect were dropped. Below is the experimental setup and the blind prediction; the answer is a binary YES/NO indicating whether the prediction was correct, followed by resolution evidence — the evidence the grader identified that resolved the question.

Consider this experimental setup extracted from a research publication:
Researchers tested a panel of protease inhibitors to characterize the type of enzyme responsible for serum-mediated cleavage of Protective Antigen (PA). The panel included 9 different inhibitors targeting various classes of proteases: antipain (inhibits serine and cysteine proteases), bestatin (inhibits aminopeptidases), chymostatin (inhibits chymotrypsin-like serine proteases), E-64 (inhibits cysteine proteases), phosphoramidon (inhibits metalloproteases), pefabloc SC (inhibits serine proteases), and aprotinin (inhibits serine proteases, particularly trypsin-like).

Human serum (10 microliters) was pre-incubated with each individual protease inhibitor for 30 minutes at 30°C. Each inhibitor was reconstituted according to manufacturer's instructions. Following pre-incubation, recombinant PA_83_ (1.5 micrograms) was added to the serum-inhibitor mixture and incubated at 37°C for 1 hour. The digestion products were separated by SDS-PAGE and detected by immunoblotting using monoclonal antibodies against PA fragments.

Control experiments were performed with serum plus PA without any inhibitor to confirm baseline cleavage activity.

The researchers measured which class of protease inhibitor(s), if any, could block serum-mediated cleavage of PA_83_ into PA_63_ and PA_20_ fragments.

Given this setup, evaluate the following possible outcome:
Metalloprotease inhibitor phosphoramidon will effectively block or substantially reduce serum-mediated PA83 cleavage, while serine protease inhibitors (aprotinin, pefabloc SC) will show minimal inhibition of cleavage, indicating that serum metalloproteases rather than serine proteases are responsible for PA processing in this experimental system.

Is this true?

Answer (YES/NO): NO